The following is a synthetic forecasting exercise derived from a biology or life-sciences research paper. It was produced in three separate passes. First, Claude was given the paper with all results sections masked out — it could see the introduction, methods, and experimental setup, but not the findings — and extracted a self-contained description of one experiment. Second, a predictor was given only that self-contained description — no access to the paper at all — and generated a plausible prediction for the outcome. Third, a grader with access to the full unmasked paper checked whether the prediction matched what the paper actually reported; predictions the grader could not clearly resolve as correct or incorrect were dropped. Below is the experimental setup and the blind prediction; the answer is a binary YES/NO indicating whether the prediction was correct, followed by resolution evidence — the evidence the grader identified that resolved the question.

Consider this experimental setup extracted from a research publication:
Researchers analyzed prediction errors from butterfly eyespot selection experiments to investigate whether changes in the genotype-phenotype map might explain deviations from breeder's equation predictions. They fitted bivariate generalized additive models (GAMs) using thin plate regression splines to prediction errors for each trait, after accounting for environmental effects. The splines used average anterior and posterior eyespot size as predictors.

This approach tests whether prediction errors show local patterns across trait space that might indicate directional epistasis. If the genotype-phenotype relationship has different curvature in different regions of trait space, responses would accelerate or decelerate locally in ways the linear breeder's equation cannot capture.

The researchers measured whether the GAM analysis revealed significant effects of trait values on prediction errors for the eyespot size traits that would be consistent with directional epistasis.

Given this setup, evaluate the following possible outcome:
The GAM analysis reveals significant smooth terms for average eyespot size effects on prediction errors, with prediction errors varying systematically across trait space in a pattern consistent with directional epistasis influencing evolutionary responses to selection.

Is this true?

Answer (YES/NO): YES